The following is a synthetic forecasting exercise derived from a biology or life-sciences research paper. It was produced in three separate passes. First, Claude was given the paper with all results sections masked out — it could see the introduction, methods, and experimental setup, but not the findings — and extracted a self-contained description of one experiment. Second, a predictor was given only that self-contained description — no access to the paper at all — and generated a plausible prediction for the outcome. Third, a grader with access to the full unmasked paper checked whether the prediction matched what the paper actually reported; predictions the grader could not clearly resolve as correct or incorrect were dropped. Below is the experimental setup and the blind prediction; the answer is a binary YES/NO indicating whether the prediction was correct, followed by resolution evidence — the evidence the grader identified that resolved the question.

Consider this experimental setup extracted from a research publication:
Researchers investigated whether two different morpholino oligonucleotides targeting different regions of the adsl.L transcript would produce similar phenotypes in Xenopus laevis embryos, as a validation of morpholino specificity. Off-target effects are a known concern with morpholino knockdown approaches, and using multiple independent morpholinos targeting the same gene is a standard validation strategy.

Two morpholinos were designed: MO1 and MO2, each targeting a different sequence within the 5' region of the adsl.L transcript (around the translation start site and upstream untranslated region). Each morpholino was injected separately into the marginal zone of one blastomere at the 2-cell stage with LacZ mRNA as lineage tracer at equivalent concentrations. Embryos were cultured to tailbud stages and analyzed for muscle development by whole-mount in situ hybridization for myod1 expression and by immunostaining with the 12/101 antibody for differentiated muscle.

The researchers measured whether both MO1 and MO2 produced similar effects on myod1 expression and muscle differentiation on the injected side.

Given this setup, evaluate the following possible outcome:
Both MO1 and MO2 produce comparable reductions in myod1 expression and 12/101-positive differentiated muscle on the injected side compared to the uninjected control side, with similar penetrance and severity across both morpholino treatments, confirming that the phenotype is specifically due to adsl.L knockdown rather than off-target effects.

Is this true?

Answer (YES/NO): YES